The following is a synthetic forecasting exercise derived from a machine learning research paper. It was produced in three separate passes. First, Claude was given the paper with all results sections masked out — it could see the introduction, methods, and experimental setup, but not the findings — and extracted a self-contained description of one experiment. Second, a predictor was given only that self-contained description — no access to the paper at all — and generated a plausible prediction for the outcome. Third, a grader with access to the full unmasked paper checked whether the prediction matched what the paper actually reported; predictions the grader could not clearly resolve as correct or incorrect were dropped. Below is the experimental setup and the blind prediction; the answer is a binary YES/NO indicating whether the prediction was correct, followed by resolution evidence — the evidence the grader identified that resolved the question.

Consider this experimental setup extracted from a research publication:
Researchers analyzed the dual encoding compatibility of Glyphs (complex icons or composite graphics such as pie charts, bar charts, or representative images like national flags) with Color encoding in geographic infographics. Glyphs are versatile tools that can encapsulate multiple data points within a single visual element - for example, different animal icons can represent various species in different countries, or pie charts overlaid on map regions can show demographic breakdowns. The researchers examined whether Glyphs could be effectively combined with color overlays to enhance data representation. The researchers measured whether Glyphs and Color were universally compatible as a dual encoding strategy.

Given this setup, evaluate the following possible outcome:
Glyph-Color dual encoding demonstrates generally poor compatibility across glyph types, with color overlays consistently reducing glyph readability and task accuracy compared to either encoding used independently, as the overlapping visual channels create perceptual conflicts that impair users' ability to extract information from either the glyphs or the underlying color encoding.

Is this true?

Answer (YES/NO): NO